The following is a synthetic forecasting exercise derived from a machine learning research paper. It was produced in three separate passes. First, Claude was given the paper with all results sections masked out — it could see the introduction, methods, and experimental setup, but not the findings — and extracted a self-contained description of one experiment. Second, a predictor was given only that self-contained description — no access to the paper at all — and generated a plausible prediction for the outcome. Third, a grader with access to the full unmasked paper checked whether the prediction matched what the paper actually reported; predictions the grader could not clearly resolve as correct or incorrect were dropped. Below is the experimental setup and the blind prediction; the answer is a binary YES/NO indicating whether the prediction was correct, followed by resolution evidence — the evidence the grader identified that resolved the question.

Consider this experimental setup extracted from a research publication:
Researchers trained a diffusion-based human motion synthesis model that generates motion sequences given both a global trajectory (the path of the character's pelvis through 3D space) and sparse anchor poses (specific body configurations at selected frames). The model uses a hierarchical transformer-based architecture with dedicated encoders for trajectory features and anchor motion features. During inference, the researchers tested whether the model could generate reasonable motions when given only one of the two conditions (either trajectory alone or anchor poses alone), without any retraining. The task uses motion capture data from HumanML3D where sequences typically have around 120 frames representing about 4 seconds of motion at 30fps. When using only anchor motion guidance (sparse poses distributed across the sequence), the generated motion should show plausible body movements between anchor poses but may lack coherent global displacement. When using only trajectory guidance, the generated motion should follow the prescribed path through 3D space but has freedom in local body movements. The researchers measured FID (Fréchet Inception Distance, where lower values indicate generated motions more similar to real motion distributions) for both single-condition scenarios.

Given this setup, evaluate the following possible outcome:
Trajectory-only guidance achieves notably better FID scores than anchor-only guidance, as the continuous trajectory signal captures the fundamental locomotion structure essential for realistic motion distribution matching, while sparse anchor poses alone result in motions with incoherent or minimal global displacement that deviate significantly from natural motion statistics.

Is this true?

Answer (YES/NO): NO